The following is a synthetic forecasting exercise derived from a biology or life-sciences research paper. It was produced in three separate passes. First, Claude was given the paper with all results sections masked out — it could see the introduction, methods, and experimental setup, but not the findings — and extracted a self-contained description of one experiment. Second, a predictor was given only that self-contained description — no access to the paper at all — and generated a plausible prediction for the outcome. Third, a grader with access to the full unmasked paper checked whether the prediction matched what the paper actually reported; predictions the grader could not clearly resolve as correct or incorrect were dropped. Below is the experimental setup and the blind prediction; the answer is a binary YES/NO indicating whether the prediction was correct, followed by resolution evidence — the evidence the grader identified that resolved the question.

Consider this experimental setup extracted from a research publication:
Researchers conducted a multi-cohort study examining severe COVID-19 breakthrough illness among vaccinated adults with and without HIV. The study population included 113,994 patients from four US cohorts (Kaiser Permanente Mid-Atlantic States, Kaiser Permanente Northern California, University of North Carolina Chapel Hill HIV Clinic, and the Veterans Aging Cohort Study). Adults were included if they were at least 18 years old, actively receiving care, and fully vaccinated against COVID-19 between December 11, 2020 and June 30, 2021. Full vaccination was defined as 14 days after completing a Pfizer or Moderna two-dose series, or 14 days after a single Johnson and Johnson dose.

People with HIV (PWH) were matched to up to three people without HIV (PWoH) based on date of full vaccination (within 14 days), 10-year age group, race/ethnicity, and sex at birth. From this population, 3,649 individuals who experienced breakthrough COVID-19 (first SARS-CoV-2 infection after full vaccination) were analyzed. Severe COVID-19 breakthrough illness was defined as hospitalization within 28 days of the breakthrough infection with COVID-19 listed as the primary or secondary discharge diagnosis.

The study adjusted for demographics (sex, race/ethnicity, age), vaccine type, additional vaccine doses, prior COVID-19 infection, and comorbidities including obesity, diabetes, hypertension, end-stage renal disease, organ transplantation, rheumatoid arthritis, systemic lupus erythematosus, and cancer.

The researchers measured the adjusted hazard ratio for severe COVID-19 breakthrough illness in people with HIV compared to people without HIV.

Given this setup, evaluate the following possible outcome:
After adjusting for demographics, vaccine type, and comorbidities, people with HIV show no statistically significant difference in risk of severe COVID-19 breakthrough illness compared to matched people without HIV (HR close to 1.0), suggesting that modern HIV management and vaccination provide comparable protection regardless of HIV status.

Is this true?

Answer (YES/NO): YES